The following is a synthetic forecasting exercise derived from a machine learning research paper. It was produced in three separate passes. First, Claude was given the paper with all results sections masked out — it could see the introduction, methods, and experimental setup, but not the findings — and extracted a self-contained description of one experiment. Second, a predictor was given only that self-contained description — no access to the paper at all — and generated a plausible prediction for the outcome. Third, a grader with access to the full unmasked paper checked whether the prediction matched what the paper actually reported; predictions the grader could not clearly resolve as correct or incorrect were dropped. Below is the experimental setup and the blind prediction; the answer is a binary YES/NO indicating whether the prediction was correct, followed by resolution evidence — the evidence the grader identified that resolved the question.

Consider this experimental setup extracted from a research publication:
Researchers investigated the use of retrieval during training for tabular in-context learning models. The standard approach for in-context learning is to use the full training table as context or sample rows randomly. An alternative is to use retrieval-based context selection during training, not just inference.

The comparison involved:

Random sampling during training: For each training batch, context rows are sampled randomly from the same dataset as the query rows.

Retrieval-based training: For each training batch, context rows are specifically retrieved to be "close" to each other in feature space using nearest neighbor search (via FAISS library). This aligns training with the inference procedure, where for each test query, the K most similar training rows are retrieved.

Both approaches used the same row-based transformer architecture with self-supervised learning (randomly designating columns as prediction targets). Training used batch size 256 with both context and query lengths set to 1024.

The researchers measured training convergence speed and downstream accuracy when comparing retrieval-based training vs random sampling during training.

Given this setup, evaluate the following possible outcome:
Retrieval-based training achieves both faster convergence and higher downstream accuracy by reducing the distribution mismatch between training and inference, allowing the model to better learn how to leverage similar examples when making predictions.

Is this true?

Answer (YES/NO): YES